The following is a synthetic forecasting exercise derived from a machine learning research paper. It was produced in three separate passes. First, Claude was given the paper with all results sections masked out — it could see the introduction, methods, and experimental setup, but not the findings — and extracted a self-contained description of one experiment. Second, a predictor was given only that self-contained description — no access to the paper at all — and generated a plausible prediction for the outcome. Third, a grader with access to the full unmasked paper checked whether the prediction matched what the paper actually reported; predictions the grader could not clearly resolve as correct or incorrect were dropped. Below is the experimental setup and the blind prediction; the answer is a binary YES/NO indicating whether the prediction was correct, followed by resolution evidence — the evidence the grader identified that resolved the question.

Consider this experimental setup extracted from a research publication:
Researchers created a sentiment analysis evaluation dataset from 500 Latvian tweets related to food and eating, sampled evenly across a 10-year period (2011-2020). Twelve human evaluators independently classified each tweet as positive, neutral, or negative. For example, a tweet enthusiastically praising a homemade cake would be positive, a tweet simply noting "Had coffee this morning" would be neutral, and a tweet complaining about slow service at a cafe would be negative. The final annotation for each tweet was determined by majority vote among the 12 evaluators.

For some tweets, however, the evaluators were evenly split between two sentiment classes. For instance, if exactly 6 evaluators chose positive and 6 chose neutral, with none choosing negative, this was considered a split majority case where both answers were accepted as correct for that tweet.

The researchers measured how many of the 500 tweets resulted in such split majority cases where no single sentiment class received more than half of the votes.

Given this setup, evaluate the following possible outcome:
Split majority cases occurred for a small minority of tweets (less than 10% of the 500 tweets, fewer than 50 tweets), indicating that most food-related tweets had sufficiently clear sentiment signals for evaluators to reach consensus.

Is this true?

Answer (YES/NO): YES